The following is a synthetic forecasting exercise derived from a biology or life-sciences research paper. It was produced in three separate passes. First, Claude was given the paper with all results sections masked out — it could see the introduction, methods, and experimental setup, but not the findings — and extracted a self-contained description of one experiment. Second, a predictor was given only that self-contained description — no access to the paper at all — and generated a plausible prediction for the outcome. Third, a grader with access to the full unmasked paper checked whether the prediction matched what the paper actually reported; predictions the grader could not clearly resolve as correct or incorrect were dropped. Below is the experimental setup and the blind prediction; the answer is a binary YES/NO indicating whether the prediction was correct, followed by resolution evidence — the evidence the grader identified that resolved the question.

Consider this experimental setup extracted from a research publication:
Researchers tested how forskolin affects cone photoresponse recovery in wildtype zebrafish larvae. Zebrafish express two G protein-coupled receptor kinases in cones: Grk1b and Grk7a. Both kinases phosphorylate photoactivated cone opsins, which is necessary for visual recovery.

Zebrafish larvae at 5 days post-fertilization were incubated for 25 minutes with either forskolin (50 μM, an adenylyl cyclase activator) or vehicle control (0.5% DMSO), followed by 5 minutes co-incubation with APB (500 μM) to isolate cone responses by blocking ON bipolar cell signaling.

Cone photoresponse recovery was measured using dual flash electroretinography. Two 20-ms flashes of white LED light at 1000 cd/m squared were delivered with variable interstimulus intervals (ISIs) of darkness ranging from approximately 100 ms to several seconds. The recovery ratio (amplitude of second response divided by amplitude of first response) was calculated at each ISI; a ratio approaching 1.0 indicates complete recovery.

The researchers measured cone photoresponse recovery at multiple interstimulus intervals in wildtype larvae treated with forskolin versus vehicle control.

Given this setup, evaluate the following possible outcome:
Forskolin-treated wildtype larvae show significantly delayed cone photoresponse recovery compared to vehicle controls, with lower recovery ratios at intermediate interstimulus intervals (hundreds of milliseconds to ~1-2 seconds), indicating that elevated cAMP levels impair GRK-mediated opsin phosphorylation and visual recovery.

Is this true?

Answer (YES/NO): YES